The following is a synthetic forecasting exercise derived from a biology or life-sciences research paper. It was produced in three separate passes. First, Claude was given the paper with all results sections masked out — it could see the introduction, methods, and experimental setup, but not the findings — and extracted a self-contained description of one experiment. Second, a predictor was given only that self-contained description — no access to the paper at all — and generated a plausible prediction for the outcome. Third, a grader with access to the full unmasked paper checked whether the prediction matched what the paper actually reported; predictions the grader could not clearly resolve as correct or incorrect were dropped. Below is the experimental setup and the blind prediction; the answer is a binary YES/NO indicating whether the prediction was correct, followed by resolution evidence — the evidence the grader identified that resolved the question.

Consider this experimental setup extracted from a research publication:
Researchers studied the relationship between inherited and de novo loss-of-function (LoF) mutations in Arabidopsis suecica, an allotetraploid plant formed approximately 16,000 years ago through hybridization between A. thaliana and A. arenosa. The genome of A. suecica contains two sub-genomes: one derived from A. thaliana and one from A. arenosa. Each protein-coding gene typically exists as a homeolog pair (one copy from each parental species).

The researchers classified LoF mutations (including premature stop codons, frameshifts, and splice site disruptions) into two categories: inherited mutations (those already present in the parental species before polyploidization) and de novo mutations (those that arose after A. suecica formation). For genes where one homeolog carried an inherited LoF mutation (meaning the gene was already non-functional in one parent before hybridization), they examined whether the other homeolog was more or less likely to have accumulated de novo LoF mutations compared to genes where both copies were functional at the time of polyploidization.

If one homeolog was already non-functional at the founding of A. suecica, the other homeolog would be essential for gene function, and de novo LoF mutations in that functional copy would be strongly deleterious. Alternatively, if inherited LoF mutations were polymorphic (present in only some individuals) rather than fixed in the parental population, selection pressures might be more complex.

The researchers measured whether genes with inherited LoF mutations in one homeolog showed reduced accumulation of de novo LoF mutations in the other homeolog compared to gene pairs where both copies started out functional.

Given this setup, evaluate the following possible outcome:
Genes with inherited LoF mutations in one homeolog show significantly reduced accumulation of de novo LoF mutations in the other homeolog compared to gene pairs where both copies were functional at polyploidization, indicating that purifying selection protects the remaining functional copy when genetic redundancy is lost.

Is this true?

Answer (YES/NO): YES